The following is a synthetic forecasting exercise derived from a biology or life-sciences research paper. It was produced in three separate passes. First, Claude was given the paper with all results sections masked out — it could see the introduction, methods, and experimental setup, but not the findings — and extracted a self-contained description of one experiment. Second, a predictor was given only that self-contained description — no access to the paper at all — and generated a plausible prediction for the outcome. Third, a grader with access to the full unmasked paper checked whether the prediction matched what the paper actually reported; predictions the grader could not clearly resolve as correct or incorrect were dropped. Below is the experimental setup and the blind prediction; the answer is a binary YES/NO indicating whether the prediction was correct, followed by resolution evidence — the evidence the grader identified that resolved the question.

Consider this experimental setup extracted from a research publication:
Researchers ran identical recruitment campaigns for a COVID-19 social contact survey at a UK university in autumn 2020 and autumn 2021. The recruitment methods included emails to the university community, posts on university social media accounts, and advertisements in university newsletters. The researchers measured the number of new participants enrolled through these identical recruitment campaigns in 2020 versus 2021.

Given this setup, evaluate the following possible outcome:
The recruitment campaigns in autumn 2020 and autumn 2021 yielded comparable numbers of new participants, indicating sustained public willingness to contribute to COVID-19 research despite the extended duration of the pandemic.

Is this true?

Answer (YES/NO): NO